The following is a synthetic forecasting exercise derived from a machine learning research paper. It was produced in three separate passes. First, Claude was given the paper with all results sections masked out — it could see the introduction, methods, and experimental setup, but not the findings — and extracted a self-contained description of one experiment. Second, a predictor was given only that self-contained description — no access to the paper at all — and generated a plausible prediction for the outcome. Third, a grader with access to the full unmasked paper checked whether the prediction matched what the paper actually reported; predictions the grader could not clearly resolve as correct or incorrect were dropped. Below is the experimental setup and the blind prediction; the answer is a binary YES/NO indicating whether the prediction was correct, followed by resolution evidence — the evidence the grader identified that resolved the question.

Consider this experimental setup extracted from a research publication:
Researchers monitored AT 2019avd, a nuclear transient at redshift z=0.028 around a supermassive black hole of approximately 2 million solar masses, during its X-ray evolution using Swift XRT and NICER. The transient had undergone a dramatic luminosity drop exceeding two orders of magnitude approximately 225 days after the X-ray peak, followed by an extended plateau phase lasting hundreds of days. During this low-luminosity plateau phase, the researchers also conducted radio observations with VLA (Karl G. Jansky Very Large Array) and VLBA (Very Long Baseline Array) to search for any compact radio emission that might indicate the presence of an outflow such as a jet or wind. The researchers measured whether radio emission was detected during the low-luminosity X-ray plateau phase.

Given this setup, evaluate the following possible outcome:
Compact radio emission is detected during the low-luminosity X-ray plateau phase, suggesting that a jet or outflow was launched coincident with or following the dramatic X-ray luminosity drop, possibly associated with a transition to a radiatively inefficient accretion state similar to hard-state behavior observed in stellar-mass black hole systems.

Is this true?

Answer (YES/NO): YES